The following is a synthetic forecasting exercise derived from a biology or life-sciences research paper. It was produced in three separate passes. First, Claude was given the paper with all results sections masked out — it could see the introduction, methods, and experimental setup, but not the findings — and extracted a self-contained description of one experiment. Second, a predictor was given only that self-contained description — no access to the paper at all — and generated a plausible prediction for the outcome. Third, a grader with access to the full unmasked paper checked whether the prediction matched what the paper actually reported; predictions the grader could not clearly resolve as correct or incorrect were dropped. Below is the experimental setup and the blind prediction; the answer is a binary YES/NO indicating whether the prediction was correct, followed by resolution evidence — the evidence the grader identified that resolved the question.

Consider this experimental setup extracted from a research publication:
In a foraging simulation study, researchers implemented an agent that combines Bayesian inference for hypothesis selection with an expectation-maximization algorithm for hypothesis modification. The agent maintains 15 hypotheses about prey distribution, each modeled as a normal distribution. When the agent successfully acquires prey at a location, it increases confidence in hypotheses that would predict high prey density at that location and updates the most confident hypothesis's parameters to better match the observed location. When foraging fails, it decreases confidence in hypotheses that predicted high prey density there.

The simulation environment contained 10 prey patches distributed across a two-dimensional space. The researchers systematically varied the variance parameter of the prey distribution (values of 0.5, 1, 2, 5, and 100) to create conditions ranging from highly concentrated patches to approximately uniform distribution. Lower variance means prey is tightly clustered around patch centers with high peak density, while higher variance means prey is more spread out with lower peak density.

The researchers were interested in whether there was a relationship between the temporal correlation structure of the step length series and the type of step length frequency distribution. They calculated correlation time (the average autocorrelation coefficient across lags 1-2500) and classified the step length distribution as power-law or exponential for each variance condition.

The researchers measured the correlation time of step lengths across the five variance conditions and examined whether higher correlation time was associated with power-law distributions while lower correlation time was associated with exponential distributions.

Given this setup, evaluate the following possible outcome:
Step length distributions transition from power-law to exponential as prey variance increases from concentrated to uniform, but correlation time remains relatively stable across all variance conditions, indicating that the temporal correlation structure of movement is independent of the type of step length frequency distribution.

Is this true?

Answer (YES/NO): NO